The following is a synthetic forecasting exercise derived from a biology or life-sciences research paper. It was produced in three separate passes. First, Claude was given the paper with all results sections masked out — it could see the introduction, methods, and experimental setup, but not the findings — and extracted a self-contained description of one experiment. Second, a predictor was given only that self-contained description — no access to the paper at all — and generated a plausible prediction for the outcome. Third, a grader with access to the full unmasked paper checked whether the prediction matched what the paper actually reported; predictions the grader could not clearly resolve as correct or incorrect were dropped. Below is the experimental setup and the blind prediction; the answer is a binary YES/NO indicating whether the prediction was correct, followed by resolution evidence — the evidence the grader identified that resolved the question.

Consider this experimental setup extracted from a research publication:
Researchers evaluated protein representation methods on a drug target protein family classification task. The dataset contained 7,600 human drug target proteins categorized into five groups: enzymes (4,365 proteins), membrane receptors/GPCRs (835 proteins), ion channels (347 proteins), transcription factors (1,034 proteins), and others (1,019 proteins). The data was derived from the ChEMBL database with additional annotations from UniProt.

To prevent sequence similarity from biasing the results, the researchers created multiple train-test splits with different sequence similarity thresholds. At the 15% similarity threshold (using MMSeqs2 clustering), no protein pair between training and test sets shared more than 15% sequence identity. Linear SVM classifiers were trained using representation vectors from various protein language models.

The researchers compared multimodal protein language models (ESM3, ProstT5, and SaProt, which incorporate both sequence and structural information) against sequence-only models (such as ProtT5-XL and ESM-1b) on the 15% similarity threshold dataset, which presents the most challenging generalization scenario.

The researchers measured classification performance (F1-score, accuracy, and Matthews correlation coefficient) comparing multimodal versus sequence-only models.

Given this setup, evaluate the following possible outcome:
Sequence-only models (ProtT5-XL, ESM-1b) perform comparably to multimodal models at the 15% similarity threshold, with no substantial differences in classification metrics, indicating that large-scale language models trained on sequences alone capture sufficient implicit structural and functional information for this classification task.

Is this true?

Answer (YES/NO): YES